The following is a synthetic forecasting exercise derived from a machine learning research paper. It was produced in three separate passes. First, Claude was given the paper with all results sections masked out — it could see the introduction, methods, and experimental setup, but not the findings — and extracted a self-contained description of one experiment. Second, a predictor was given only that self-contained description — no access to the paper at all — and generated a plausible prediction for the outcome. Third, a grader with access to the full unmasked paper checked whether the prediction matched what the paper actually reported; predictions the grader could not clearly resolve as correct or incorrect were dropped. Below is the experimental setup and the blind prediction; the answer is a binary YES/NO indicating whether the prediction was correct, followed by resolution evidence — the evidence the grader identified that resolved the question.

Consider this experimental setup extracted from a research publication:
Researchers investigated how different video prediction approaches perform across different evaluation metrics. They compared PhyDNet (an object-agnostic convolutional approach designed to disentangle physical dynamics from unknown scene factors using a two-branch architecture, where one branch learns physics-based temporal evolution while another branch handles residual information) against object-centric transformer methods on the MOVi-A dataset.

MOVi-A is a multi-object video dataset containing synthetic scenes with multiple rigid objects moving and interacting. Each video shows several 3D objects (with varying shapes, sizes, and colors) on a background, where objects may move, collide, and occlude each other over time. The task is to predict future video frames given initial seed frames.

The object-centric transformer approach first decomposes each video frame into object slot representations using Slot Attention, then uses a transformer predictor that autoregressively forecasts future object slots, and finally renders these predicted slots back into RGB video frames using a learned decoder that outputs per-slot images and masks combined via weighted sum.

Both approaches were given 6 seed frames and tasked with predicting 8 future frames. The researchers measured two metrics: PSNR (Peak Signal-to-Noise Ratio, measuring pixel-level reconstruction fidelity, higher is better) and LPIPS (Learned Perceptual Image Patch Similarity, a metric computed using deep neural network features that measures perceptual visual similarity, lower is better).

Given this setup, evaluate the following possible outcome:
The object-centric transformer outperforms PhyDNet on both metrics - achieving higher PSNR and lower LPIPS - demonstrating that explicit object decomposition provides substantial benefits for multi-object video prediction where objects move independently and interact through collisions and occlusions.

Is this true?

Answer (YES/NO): NO